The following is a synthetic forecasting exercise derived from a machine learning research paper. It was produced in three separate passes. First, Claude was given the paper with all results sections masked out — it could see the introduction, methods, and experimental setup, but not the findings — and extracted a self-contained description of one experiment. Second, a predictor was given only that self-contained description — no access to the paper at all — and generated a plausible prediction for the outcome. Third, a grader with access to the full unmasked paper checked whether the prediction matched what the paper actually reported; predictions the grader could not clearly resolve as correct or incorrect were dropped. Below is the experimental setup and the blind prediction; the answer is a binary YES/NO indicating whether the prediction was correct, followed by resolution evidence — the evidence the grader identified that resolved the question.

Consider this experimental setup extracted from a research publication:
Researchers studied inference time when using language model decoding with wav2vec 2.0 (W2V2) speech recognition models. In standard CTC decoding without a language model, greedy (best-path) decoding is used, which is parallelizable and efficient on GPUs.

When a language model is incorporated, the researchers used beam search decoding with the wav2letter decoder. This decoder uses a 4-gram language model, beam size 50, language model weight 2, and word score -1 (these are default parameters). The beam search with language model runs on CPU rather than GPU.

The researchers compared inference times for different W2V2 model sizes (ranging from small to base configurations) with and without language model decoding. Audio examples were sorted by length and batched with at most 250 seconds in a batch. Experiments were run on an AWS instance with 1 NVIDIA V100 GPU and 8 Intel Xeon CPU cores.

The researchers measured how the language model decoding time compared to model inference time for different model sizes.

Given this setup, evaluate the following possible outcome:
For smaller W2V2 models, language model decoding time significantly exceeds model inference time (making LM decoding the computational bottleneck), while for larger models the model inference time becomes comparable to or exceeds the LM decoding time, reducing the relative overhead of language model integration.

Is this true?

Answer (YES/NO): NO